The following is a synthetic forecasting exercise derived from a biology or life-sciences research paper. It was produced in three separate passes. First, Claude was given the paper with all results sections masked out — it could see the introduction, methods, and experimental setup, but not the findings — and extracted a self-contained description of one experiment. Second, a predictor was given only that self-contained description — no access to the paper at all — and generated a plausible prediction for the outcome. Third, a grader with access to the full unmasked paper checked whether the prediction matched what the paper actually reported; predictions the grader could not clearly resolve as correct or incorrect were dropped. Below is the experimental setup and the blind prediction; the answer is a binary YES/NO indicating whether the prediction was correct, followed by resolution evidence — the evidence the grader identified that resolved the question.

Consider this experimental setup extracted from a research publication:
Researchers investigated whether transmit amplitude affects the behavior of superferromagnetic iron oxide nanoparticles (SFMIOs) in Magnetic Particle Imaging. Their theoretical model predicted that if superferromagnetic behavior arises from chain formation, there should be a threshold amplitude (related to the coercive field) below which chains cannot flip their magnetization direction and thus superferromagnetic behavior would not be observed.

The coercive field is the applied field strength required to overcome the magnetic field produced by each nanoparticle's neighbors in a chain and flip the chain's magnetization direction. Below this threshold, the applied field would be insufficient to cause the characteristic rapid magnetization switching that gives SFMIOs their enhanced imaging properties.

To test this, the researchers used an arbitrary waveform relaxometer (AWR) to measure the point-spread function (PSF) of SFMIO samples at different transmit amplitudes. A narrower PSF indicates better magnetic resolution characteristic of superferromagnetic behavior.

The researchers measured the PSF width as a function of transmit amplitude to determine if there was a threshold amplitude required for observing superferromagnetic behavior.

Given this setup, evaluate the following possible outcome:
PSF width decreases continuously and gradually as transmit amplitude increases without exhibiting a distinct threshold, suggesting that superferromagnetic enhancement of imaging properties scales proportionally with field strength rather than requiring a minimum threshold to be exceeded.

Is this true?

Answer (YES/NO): NO